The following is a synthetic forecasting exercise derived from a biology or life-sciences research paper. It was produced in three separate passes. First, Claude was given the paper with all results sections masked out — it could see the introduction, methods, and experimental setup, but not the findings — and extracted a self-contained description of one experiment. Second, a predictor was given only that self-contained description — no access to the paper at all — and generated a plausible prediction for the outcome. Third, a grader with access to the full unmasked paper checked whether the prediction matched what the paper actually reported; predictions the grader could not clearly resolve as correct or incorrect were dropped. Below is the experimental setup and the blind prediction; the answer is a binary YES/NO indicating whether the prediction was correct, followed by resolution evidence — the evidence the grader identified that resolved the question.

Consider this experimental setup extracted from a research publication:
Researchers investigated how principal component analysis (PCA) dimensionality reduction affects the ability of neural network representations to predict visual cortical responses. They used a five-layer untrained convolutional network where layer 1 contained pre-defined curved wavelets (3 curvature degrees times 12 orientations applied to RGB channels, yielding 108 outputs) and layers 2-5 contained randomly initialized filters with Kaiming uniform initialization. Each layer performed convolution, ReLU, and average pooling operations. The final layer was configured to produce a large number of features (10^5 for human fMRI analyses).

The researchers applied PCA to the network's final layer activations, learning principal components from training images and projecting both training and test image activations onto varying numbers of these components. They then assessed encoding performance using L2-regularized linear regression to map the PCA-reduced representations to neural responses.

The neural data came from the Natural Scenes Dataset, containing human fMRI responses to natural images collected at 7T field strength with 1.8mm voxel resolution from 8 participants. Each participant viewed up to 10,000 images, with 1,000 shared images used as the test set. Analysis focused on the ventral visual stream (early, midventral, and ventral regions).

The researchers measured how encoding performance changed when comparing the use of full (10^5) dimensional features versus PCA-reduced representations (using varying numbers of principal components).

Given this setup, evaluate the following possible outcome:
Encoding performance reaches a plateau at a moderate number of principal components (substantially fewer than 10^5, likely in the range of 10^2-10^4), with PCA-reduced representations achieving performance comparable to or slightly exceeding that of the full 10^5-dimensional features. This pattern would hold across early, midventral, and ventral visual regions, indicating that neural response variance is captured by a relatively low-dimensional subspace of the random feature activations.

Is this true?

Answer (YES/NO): YES